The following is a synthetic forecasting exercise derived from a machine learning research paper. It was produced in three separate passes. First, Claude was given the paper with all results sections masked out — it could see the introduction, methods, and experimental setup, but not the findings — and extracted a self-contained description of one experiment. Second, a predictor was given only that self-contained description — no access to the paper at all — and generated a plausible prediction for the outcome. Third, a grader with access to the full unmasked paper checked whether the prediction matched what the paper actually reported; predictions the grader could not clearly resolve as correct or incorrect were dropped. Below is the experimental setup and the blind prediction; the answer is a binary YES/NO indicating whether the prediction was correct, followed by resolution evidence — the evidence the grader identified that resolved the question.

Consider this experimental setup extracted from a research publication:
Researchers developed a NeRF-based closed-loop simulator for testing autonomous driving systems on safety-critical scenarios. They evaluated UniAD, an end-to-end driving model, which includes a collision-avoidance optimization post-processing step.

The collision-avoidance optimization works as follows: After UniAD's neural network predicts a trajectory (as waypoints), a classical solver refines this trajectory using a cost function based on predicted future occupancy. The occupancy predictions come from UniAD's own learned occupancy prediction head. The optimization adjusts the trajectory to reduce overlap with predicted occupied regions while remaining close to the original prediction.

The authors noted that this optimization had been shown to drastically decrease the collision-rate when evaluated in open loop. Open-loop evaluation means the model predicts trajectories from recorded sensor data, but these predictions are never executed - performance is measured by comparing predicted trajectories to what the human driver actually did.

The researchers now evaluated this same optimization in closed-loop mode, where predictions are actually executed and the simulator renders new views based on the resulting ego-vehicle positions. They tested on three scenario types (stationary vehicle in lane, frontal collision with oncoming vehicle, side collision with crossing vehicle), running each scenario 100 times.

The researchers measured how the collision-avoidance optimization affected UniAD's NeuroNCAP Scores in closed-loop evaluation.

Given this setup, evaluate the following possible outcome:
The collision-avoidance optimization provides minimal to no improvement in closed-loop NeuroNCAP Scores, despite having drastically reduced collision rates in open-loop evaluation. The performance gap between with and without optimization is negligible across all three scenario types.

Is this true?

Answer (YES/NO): NO